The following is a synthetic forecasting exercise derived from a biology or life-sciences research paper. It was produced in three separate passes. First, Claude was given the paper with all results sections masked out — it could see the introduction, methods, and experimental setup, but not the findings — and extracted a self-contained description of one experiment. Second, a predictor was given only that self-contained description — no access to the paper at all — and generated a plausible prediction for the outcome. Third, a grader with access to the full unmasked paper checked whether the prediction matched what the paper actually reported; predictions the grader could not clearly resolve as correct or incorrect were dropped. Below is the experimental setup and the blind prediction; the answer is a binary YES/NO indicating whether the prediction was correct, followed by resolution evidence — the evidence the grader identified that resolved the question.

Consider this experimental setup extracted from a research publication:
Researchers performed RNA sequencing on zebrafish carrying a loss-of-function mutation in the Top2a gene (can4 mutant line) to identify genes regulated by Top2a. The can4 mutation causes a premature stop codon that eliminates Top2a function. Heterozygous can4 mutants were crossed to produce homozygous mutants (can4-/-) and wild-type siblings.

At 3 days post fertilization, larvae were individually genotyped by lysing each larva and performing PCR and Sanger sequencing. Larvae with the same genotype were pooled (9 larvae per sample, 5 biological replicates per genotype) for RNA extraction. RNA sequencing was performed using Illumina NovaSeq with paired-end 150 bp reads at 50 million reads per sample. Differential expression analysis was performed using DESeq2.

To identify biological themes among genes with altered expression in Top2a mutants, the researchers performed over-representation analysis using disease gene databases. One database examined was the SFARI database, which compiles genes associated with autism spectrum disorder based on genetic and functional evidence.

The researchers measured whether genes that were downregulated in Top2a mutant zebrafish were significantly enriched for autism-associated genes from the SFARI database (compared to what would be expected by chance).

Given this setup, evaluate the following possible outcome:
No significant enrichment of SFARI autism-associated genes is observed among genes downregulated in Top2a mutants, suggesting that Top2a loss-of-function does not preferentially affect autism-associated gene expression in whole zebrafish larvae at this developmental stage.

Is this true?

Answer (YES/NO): NO